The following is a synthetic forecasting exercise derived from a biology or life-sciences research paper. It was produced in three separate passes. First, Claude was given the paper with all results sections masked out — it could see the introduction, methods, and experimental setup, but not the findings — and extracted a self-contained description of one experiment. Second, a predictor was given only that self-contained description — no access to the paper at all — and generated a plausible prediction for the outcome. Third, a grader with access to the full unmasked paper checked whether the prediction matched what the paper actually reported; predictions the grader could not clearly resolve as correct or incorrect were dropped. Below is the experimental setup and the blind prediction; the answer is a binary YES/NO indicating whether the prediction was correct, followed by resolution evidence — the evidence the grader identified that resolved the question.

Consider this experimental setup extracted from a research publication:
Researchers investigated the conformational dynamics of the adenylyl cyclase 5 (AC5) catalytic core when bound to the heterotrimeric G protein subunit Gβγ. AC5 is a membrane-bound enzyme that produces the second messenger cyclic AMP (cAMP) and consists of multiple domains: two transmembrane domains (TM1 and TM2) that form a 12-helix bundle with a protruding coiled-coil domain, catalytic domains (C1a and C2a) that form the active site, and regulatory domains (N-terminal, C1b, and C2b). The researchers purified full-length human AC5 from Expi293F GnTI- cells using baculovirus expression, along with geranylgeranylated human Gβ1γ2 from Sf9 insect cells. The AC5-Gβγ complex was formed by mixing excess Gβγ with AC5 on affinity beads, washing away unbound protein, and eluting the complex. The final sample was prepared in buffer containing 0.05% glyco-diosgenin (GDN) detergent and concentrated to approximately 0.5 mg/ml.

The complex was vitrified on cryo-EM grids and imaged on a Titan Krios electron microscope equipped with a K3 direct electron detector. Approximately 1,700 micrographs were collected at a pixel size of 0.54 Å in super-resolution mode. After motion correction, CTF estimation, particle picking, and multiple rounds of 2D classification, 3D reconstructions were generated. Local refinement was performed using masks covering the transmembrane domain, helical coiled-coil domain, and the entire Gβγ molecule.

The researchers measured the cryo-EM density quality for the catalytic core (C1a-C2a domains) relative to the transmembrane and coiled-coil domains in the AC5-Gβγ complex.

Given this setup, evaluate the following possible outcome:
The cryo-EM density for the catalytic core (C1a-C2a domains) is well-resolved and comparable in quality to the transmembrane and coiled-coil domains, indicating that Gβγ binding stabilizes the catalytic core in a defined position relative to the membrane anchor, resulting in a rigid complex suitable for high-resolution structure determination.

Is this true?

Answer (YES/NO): NO